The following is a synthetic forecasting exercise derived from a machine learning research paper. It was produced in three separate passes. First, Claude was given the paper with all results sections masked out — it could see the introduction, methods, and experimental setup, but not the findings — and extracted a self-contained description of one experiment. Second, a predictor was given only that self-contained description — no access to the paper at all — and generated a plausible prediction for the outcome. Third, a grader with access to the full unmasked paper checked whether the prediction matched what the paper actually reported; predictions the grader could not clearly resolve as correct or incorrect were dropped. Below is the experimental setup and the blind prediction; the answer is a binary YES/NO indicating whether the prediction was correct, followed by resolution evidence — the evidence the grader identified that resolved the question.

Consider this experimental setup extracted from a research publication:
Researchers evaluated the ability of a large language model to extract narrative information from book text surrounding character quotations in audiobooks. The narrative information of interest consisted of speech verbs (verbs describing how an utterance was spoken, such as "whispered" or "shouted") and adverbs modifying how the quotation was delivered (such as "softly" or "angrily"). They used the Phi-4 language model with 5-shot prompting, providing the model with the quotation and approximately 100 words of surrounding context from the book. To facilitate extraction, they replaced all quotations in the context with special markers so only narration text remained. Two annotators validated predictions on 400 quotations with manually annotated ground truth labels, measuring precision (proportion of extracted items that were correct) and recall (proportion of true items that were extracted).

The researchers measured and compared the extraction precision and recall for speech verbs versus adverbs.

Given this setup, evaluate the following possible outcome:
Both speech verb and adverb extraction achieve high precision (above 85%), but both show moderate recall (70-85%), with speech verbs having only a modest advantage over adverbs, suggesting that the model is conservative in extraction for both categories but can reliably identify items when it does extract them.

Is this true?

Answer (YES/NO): NO